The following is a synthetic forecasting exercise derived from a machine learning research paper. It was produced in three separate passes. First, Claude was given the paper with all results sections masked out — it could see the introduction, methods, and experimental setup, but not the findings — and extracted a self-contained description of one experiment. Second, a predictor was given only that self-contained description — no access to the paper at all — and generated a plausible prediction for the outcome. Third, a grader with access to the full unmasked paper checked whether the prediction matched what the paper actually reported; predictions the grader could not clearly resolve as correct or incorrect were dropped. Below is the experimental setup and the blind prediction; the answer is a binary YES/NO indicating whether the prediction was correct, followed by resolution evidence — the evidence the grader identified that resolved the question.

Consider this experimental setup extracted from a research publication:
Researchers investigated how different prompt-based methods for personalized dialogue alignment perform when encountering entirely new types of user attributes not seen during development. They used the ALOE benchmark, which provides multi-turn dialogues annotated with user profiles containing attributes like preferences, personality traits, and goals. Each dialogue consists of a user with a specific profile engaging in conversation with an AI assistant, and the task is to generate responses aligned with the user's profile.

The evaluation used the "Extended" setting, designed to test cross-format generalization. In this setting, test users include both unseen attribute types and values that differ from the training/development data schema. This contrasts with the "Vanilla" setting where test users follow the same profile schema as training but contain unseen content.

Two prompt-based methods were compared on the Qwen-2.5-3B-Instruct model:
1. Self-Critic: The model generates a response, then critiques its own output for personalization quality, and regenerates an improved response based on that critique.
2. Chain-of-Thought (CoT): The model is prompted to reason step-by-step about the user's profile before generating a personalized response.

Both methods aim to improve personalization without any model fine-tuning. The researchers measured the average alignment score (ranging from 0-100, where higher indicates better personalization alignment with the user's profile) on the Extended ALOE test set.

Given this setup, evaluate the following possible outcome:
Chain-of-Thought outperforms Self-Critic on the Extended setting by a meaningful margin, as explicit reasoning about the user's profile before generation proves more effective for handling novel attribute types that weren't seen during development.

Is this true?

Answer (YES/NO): YES